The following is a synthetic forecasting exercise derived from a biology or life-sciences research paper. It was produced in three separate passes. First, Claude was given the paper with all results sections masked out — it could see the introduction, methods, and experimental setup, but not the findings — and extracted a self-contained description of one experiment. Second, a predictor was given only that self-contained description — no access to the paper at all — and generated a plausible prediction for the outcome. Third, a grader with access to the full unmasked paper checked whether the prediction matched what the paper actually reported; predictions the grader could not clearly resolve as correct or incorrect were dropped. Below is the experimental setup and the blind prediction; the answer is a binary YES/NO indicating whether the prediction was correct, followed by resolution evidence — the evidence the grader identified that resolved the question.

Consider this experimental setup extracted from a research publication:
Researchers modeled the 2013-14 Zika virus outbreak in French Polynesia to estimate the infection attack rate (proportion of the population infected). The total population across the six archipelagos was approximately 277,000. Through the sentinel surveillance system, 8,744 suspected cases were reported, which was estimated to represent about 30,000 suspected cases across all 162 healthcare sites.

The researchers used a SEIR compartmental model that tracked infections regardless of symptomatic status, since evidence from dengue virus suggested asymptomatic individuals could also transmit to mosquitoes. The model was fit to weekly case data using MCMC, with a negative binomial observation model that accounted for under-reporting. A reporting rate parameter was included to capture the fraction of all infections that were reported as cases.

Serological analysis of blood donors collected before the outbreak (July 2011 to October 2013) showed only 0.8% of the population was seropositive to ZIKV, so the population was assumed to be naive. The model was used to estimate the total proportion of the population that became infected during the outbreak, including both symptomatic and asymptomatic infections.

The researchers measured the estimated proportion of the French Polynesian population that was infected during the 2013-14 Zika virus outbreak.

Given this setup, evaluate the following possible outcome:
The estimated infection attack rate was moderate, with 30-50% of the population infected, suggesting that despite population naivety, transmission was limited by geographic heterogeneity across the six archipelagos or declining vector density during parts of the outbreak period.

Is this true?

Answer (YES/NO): NO